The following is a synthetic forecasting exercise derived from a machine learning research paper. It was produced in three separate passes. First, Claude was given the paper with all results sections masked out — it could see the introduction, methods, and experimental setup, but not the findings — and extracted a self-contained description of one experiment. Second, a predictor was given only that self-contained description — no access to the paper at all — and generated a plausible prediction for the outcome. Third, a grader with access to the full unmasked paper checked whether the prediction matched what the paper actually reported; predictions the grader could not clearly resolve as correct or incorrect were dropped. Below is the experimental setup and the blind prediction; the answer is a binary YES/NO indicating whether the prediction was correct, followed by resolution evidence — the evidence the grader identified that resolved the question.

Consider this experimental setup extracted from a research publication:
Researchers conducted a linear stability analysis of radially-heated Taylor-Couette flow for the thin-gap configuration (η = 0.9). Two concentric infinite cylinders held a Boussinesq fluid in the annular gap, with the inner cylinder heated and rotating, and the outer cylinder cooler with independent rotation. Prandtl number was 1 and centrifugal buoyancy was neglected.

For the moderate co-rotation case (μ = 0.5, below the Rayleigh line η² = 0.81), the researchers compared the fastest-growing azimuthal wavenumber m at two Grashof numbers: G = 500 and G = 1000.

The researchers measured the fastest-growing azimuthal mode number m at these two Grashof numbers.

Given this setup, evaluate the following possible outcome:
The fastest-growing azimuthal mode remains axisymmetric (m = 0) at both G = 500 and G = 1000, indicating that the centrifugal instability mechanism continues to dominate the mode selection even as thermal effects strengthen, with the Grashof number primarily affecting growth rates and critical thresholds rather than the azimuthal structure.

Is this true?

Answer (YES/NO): NO